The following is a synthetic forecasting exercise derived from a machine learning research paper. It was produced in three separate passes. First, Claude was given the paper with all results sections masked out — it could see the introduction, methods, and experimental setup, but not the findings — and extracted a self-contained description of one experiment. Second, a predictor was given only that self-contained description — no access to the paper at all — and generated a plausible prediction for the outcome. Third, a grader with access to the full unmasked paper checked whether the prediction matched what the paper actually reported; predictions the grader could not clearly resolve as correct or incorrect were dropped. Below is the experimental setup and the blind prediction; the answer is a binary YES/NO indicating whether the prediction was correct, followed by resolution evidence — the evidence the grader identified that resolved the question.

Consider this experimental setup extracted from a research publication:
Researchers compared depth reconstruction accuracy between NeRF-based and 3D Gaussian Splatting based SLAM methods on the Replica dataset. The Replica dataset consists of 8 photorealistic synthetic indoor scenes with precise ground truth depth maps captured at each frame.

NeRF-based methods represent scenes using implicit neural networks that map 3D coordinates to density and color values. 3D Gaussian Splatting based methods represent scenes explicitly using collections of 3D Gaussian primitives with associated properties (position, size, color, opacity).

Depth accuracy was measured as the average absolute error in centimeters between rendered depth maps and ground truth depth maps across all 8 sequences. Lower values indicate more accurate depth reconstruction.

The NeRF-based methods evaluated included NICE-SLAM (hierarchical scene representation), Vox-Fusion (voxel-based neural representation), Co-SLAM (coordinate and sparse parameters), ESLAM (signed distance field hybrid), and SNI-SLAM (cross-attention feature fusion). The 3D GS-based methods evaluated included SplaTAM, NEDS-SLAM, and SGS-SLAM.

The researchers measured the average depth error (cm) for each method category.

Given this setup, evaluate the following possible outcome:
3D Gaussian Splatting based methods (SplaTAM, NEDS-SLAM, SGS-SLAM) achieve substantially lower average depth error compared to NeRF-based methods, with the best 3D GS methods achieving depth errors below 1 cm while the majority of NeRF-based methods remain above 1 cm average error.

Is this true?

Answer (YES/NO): YES